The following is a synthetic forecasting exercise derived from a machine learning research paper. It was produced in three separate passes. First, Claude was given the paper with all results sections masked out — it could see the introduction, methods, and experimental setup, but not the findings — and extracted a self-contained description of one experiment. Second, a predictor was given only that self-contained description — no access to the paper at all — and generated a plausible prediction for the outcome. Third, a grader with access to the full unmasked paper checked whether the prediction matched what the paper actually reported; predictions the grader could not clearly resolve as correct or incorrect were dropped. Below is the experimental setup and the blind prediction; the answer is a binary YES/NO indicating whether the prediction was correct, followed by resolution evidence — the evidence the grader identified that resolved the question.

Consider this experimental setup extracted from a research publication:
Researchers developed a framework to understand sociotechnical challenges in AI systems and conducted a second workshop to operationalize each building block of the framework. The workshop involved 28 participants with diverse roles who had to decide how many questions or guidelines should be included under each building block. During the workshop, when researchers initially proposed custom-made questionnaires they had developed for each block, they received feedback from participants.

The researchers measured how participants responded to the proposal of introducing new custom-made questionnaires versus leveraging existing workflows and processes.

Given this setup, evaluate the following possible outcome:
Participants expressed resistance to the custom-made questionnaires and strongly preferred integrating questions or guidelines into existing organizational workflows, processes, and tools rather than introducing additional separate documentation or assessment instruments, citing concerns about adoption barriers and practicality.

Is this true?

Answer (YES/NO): YES